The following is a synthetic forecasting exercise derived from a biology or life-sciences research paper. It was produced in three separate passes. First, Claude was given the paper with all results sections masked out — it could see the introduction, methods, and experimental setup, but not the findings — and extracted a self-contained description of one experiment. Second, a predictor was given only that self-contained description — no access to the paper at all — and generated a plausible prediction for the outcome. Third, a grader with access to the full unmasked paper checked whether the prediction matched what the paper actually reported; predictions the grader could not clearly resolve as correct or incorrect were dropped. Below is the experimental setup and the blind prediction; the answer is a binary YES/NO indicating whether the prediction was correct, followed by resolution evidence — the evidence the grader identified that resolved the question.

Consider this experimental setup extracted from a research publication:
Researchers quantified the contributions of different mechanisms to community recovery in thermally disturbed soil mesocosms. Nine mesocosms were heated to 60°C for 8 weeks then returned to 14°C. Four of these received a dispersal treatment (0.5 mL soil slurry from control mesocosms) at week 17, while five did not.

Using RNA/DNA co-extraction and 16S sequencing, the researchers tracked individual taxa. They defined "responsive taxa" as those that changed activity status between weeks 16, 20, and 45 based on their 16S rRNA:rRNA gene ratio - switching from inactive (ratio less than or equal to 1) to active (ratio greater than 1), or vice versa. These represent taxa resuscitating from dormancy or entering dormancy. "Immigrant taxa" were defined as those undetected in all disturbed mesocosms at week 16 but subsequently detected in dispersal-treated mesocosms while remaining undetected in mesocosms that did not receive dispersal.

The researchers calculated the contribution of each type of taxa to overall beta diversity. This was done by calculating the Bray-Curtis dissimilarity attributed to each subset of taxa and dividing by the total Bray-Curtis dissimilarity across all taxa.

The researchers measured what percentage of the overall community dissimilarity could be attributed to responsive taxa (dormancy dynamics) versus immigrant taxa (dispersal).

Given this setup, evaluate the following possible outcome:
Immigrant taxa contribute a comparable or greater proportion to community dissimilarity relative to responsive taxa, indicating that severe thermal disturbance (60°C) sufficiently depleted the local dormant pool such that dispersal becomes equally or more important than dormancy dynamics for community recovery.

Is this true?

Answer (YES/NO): NO